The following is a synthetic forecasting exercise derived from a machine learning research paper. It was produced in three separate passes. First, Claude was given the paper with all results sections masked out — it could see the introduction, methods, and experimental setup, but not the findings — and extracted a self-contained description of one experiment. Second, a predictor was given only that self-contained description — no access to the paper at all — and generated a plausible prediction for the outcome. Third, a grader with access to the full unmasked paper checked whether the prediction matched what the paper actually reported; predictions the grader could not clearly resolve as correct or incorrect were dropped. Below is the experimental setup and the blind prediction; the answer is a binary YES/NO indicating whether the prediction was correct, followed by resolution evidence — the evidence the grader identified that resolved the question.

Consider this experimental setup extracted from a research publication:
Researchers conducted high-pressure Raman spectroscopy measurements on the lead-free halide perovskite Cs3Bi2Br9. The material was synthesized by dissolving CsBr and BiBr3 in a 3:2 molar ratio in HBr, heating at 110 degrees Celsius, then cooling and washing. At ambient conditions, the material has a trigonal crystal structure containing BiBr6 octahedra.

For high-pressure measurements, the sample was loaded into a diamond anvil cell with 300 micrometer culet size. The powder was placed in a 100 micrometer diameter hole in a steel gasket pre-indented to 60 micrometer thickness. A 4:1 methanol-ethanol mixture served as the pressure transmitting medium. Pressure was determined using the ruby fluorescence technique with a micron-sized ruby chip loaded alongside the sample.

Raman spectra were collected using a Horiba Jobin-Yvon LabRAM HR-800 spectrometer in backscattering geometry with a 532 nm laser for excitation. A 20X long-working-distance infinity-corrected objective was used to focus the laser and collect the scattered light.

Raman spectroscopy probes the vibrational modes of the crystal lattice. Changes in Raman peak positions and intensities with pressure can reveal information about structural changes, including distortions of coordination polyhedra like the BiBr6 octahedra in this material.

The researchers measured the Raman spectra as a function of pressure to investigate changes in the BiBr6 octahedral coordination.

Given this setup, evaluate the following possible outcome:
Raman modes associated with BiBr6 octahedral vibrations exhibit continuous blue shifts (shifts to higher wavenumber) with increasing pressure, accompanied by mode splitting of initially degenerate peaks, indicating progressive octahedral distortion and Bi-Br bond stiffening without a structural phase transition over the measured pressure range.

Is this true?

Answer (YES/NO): NO